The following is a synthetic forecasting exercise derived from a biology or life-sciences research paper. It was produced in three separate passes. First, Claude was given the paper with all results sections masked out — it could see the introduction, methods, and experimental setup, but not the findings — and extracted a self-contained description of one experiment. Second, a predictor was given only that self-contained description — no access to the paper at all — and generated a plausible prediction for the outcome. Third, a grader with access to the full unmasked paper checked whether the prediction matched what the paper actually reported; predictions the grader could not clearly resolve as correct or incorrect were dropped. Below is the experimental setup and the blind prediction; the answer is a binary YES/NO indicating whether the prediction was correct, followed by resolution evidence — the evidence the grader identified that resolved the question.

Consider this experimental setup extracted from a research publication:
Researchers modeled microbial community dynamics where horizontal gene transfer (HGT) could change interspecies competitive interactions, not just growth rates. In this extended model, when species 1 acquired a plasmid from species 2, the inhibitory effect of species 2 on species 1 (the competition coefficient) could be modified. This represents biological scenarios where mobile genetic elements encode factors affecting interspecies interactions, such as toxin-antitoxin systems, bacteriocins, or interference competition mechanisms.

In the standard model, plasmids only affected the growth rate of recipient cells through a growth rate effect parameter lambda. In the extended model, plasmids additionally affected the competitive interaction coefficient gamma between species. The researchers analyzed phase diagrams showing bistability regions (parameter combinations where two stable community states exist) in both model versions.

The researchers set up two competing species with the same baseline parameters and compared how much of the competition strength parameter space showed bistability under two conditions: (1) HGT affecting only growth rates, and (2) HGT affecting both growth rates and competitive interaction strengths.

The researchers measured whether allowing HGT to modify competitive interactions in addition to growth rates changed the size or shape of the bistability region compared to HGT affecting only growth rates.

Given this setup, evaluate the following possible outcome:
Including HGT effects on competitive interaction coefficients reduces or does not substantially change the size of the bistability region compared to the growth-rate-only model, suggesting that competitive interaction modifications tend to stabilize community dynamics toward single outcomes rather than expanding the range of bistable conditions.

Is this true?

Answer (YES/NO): NO